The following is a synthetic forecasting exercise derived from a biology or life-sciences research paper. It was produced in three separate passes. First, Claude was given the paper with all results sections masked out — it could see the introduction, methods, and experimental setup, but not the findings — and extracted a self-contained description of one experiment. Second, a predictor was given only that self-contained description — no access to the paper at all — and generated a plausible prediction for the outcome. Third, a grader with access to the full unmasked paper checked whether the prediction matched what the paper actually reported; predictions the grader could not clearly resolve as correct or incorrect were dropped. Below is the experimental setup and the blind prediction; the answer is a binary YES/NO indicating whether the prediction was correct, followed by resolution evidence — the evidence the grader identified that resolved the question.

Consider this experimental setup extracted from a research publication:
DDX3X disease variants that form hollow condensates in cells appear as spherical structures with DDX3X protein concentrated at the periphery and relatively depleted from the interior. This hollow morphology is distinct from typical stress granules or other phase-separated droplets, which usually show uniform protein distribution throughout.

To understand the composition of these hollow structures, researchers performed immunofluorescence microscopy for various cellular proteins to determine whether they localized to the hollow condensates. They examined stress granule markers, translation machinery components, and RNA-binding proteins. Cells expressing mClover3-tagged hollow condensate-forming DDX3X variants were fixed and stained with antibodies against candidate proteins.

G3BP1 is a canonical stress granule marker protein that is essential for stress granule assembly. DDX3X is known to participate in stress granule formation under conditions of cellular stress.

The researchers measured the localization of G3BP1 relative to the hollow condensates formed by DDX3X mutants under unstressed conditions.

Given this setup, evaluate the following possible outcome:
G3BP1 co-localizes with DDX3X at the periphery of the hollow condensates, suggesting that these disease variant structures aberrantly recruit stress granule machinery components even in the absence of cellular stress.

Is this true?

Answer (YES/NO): NO